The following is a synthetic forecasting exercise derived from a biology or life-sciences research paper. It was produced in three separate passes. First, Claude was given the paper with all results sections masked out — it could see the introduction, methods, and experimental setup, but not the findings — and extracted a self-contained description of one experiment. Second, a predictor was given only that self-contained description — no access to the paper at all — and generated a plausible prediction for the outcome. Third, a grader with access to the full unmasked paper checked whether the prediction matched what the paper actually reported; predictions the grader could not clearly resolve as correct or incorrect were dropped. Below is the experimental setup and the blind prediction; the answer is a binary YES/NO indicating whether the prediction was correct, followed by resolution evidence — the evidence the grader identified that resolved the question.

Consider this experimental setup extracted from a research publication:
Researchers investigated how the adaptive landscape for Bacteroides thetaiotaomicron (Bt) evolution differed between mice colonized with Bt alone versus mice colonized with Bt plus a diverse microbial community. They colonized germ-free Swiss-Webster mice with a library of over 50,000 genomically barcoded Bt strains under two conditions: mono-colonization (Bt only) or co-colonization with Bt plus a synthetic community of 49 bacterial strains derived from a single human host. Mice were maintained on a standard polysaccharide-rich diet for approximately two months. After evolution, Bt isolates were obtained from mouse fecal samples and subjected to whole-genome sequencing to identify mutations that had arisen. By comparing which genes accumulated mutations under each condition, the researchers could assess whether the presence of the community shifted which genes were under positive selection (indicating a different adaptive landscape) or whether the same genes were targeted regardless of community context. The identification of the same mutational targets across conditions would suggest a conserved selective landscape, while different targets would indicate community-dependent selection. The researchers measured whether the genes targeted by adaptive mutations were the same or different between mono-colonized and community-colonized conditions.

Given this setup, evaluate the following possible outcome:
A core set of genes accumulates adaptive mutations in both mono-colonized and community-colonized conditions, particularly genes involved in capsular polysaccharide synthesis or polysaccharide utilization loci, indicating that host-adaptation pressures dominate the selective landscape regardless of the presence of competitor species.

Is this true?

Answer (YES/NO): NO